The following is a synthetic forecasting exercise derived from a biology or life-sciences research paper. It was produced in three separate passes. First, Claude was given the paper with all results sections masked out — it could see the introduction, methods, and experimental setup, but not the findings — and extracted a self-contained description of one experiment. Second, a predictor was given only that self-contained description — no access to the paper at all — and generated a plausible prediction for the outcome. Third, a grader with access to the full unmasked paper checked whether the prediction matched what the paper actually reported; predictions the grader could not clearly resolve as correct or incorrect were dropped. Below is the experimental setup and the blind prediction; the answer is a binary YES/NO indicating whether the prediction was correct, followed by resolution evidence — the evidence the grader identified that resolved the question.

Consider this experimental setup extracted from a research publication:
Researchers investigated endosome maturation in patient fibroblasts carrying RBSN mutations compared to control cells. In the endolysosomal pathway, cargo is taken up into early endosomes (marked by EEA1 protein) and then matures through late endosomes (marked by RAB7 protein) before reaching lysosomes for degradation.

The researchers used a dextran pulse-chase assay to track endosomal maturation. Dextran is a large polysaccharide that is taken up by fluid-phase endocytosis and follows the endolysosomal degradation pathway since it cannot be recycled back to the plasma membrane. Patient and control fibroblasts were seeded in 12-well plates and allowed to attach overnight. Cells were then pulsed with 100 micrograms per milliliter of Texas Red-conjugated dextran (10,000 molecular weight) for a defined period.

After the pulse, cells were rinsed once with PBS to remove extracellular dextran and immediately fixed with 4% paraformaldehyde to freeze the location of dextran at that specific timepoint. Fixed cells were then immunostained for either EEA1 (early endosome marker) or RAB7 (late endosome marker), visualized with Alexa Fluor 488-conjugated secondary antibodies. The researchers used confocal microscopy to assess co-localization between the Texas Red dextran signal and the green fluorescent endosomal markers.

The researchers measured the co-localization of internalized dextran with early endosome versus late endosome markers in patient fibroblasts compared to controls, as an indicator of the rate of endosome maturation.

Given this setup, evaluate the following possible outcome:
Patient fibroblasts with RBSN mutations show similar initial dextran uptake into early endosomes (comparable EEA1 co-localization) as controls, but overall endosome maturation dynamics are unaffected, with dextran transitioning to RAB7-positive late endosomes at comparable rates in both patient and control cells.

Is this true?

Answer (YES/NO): NO